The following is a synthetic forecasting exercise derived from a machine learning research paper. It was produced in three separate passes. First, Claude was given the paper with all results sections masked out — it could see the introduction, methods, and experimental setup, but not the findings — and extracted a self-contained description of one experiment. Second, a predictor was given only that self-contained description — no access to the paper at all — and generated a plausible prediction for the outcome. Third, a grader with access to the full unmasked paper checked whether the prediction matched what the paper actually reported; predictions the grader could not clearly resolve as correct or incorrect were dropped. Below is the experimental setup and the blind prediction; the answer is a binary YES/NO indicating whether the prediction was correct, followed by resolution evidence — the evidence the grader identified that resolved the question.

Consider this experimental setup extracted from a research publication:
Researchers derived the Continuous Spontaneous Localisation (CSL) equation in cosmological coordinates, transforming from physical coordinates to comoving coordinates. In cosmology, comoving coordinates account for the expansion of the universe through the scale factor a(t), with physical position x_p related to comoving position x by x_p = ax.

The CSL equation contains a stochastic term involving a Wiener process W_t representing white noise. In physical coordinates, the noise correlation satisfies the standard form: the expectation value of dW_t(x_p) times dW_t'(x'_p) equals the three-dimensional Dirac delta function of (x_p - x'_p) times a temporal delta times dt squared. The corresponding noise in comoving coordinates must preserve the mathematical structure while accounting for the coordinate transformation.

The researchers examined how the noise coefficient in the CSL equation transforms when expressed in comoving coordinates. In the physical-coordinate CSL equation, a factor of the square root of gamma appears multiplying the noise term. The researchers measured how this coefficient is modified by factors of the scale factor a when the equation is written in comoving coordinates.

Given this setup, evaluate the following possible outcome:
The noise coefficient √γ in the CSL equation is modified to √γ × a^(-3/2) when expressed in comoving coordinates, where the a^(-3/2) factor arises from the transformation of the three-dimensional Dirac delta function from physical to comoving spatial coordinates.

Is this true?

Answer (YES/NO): YES